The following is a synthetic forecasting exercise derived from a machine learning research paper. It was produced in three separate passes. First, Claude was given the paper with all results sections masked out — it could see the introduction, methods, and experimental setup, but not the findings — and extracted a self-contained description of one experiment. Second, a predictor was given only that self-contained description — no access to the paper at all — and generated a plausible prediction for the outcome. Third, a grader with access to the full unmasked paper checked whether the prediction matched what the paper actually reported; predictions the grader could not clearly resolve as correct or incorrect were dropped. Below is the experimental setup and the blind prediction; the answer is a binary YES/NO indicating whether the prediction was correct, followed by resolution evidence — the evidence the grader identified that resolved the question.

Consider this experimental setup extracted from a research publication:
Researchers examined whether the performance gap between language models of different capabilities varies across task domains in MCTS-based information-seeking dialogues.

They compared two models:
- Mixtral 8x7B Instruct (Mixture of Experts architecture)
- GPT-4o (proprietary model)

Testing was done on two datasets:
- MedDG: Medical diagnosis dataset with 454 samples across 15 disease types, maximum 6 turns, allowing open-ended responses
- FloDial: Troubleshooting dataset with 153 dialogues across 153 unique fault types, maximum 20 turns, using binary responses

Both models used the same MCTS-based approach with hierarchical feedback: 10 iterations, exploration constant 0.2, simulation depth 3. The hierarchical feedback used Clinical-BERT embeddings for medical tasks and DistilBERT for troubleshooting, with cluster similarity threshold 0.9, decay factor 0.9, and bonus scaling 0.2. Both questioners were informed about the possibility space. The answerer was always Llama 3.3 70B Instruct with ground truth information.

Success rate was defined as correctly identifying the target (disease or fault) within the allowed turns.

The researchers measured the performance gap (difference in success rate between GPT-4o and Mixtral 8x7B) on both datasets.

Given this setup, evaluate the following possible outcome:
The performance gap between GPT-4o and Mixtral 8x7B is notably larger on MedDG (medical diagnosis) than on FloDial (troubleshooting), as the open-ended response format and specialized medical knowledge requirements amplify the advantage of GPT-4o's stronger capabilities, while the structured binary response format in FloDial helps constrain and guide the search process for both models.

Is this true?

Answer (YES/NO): NO